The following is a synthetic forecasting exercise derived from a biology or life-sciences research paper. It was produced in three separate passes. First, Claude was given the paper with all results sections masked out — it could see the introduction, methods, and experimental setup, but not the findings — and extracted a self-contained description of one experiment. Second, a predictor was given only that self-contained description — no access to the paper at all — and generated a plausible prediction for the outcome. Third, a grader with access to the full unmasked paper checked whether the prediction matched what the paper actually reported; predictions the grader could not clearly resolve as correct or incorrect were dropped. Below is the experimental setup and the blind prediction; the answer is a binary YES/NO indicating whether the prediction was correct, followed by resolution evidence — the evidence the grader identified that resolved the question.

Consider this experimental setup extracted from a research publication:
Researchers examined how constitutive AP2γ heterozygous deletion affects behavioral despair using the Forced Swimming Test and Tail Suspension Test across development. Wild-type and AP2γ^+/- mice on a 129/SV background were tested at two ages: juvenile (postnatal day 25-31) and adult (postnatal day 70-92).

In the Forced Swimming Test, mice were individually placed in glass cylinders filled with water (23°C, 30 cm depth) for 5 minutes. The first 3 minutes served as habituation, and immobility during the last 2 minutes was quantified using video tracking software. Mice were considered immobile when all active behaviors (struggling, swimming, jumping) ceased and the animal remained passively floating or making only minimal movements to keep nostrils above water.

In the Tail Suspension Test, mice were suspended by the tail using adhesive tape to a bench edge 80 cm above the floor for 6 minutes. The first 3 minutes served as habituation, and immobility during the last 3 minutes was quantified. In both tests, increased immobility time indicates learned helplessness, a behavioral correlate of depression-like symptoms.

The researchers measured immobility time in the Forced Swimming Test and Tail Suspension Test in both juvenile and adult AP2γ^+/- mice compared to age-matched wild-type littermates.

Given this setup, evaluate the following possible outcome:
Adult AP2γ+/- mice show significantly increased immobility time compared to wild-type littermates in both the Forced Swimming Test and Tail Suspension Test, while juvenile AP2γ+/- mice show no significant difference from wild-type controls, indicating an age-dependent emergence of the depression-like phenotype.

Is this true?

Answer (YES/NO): NO